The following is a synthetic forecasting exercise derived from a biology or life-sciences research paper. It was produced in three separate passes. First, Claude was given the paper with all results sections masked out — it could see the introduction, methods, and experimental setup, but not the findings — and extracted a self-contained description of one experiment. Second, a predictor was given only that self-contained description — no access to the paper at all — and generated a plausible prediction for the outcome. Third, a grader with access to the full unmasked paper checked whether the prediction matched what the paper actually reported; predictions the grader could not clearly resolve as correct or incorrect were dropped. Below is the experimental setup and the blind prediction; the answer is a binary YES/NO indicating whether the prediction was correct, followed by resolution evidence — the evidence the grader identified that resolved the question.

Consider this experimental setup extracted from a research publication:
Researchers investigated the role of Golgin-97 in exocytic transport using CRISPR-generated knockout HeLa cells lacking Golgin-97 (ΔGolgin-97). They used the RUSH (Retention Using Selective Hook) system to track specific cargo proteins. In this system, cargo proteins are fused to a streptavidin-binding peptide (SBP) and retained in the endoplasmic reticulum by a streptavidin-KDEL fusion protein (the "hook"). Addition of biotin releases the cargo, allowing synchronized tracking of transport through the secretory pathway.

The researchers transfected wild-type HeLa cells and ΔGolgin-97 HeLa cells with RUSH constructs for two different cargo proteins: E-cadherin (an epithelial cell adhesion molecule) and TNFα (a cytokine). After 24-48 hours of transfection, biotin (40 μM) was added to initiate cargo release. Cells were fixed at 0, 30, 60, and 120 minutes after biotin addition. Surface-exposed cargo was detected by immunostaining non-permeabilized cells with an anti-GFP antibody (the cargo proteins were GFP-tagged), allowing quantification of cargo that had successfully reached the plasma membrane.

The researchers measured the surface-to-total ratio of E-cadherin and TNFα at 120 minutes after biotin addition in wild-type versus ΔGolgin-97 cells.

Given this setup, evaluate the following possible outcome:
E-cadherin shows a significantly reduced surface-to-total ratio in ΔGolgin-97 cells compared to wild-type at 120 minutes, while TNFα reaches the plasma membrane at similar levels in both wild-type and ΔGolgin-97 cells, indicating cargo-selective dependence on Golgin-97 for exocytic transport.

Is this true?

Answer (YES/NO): YES